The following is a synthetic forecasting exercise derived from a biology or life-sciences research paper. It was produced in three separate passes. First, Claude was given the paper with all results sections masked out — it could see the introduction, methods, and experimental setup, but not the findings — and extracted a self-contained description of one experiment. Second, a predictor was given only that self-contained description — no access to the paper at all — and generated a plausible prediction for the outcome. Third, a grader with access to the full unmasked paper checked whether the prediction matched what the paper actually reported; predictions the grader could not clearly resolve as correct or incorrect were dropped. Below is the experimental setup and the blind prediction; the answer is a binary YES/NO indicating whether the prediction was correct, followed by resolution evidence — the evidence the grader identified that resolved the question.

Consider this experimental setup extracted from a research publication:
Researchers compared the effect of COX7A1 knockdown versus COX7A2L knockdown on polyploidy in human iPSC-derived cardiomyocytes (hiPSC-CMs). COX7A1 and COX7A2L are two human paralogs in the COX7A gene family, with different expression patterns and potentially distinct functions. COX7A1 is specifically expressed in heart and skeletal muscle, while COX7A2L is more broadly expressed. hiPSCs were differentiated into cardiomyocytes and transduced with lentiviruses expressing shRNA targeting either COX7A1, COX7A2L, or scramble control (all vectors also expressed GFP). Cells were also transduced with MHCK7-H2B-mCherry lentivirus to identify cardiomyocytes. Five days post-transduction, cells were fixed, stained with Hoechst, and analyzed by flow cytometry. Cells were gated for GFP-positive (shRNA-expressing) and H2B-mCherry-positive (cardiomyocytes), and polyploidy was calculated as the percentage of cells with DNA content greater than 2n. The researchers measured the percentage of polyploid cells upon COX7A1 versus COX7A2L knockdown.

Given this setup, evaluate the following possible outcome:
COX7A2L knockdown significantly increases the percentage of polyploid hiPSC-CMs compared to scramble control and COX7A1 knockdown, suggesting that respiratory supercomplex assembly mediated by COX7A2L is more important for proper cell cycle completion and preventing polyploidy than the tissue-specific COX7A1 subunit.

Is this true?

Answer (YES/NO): NO